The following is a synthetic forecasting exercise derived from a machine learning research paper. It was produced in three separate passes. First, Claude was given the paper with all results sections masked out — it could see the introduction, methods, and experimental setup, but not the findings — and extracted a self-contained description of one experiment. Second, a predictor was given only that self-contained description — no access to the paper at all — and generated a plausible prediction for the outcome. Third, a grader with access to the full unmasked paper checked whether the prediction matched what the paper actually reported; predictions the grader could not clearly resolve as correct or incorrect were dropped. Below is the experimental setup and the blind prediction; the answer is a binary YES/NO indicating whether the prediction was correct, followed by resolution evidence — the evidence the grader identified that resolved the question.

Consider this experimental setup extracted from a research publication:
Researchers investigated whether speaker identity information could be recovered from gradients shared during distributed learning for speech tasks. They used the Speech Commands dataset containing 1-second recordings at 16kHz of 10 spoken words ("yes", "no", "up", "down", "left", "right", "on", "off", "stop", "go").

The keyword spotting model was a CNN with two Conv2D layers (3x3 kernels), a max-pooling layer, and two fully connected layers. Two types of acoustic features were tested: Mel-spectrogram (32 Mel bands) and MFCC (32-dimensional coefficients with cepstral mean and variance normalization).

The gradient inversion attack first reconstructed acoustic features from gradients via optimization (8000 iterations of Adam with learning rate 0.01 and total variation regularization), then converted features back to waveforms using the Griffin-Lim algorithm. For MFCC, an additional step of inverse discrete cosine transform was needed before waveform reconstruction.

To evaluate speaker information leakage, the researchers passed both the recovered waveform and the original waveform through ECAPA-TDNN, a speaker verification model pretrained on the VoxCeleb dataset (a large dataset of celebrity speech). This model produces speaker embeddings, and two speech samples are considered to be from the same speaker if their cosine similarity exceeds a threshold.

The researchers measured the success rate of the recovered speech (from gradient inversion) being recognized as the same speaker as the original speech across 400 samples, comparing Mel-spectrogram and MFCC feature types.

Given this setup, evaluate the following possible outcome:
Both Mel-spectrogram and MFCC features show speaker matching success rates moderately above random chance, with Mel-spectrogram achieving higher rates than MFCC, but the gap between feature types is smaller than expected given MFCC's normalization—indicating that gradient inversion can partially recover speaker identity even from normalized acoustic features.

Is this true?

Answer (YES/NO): NO